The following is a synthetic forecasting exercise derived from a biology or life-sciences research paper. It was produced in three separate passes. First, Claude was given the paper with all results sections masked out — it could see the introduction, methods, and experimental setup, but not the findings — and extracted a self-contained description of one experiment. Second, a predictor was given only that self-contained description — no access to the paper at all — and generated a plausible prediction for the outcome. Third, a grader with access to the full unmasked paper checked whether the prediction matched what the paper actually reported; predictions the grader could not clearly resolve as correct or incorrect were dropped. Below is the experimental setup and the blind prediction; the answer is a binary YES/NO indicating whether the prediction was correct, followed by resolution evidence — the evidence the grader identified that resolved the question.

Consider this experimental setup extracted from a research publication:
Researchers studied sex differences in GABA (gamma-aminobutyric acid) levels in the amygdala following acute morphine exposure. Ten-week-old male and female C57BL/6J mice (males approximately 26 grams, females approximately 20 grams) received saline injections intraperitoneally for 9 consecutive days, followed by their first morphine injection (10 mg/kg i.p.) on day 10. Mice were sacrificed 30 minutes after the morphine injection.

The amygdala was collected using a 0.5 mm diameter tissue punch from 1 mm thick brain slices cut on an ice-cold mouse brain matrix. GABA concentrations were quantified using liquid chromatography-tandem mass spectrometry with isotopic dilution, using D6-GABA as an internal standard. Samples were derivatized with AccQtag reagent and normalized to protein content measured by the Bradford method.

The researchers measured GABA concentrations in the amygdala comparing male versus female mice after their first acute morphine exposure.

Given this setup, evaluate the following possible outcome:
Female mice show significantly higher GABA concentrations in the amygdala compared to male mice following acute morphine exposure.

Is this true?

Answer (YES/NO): YES